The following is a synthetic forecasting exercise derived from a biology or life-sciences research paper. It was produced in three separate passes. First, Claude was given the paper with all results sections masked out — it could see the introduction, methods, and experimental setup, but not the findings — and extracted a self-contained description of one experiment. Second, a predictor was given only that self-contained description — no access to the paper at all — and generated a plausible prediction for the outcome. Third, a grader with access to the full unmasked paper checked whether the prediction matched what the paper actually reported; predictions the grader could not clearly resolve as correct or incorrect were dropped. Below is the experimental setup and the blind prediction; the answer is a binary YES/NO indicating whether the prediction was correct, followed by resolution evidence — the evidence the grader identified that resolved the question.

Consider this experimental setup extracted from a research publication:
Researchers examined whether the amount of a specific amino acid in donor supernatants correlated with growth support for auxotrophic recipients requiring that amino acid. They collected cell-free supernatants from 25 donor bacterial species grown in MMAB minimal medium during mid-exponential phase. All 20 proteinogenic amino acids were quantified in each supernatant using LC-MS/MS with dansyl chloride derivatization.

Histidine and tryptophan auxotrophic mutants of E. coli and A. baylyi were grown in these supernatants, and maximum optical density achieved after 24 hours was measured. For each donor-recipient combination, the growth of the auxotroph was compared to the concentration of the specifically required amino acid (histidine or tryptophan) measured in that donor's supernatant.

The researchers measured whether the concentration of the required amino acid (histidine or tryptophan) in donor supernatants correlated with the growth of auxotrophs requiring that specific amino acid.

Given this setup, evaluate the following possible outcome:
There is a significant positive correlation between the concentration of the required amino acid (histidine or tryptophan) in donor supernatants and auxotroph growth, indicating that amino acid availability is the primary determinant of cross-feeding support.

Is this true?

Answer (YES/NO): NO